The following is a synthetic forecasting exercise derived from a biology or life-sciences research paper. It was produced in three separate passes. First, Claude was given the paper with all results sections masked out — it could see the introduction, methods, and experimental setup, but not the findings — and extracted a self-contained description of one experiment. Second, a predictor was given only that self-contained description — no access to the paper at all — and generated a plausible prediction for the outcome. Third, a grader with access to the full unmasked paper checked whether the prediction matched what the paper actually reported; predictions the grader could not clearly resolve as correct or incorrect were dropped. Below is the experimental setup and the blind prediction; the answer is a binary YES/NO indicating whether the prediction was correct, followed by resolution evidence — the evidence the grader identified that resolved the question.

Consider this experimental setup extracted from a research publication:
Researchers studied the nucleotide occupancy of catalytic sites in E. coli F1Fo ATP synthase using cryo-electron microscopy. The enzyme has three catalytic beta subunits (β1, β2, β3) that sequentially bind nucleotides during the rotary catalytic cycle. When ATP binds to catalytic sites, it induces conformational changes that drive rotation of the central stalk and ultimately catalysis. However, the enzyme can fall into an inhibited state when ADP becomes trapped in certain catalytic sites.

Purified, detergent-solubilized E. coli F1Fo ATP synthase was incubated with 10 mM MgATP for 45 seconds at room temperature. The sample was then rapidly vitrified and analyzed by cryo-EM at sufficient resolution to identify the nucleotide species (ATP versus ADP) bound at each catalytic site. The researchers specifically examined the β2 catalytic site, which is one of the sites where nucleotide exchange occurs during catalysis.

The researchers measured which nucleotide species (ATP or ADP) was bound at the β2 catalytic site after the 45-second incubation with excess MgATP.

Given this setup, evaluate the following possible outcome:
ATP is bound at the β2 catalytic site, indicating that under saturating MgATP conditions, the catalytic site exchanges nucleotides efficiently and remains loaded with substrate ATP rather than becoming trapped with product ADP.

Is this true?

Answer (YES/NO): NO